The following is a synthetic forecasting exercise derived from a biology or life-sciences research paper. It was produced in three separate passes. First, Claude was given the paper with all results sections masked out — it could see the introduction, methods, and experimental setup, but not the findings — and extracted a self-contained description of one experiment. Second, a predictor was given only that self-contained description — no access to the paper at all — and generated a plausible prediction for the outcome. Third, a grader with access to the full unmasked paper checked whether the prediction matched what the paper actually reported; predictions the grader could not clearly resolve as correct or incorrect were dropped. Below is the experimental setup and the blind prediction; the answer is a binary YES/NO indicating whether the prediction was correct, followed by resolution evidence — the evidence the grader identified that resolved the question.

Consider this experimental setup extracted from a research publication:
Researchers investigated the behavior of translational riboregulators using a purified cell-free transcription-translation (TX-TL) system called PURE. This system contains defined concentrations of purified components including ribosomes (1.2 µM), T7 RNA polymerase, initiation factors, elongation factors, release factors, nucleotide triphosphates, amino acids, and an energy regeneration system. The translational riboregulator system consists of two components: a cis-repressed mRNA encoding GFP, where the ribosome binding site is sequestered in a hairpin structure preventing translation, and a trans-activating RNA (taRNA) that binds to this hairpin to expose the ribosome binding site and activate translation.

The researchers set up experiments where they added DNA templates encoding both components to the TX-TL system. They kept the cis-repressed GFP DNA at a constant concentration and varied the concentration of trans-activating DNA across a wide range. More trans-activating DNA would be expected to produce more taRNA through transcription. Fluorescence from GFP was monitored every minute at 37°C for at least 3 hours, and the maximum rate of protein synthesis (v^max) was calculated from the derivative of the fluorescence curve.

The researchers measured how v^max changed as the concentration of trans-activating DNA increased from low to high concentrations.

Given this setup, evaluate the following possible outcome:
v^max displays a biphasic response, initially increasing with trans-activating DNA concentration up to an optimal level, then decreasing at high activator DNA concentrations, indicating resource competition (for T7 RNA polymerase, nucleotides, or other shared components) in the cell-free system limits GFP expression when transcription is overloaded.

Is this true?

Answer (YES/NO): YES